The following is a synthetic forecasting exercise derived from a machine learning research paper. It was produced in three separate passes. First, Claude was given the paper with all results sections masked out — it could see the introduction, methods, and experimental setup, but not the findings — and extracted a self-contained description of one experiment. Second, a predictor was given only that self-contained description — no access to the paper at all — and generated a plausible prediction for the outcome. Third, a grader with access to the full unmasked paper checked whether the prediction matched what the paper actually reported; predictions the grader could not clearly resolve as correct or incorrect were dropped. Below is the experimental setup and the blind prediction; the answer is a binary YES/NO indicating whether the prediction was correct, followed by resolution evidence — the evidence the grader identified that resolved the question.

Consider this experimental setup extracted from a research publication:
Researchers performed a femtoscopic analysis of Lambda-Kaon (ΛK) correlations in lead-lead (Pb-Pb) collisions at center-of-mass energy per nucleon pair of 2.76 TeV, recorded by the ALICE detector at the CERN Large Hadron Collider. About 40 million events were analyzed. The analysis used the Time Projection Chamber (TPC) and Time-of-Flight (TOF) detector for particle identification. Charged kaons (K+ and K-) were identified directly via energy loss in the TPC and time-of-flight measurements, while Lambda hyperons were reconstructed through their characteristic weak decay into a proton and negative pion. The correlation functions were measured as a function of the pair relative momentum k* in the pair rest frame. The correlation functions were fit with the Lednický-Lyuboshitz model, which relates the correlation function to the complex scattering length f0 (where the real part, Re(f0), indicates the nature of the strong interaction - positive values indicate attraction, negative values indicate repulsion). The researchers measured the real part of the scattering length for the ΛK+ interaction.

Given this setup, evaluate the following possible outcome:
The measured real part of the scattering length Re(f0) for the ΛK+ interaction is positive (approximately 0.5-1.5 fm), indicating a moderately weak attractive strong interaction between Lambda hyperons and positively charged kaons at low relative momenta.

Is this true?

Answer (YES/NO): NO